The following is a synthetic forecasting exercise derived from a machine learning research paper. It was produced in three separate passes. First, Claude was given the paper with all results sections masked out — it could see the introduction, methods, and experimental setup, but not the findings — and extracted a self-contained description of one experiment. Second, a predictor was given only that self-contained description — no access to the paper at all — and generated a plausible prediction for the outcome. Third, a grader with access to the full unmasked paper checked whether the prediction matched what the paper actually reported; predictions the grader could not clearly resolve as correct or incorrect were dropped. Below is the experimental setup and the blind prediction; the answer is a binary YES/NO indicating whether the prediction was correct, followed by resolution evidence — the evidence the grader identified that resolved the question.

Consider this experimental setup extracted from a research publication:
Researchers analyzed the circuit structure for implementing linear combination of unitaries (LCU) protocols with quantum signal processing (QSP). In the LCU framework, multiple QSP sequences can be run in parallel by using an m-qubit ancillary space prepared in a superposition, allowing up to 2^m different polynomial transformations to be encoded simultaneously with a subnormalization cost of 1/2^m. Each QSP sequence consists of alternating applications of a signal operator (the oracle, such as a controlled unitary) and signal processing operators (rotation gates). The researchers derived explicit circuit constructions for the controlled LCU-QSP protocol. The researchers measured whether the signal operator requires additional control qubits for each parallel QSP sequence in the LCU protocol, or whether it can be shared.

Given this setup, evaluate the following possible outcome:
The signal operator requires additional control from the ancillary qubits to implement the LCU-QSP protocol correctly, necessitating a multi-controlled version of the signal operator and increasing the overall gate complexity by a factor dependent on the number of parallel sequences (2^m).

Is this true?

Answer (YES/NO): NO